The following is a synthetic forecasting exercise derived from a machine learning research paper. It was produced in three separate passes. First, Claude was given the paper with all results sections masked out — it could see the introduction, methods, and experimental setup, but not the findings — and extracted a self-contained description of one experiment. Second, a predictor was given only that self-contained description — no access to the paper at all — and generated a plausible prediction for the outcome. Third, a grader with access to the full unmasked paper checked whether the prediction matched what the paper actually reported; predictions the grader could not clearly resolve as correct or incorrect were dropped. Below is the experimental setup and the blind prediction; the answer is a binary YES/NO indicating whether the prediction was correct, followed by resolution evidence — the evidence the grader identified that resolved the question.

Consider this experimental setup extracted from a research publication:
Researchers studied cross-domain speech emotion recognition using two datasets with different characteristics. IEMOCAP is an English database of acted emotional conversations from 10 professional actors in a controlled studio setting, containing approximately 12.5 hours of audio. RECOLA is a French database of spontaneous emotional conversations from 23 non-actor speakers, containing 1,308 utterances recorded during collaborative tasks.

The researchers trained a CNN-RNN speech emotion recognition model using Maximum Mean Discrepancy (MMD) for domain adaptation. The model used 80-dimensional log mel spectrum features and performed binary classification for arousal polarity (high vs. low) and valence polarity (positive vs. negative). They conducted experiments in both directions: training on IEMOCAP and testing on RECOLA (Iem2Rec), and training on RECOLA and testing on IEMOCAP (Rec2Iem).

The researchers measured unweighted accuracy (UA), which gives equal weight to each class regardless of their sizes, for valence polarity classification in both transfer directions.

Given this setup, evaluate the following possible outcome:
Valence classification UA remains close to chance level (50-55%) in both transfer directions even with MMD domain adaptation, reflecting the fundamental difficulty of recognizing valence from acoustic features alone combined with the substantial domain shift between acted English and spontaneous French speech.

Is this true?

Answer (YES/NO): NO